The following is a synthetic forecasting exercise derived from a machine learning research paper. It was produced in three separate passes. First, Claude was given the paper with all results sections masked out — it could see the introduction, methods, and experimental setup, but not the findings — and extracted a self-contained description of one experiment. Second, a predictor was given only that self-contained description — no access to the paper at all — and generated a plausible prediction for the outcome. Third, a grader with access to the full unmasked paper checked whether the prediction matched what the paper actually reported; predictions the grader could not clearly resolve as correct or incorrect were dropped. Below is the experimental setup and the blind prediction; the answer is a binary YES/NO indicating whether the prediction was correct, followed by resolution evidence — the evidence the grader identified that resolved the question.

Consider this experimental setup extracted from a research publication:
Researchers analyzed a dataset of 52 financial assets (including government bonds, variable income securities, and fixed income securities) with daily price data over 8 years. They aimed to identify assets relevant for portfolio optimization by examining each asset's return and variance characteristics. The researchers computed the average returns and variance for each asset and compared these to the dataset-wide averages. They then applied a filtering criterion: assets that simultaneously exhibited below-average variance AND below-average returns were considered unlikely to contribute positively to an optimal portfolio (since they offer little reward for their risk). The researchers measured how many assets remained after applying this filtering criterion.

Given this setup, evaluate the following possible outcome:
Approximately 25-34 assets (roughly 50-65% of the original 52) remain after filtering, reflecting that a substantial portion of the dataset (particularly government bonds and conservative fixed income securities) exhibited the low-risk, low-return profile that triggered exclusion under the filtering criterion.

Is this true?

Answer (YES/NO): YES